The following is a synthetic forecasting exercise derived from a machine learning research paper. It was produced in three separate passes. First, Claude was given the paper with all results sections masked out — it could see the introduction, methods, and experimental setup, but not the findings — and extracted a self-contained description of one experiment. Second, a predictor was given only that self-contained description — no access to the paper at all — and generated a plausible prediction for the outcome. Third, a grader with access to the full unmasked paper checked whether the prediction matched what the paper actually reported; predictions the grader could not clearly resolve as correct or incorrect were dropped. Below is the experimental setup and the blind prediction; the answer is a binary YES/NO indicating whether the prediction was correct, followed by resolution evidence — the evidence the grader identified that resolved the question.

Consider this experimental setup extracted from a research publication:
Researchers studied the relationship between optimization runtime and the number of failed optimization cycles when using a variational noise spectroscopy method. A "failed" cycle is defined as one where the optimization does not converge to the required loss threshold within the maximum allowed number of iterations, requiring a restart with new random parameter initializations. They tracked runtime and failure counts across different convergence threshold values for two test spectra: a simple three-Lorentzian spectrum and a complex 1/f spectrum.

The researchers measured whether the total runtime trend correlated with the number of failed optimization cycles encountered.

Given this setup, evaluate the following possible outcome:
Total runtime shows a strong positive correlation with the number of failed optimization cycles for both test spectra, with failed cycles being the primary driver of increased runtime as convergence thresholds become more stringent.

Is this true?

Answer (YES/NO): YES